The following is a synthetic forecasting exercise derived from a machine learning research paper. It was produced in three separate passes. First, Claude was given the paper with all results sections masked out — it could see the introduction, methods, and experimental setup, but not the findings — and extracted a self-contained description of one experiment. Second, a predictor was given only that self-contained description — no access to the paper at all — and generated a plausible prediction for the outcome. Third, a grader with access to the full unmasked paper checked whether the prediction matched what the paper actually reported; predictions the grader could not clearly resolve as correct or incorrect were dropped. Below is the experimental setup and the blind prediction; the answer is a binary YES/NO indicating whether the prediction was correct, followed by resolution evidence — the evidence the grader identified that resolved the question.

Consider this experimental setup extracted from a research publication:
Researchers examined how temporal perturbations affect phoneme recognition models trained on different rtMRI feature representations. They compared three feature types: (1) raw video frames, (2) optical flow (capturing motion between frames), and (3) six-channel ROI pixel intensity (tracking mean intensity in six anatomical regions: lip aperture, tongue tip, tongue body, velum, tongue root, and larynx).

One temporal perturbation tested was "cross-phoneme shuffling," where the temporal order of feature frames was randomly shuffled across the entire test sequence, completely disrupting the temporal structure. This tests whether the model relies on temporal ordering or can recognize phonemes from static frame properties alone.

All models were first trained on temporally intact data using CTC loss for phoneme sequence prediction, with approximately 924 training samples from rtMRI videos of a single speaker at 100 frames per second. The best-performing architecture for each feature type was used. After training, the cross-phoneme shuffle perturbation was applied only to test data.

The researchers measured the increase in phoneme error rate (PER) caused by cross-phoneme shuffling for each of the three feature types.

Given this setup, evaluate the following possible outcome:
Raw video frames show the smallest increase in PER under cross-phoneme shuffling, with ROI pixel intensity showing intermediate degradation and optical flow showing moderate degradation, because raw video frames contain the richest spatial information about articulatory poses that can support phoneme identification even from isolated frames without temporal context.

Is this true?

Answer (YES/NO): NO